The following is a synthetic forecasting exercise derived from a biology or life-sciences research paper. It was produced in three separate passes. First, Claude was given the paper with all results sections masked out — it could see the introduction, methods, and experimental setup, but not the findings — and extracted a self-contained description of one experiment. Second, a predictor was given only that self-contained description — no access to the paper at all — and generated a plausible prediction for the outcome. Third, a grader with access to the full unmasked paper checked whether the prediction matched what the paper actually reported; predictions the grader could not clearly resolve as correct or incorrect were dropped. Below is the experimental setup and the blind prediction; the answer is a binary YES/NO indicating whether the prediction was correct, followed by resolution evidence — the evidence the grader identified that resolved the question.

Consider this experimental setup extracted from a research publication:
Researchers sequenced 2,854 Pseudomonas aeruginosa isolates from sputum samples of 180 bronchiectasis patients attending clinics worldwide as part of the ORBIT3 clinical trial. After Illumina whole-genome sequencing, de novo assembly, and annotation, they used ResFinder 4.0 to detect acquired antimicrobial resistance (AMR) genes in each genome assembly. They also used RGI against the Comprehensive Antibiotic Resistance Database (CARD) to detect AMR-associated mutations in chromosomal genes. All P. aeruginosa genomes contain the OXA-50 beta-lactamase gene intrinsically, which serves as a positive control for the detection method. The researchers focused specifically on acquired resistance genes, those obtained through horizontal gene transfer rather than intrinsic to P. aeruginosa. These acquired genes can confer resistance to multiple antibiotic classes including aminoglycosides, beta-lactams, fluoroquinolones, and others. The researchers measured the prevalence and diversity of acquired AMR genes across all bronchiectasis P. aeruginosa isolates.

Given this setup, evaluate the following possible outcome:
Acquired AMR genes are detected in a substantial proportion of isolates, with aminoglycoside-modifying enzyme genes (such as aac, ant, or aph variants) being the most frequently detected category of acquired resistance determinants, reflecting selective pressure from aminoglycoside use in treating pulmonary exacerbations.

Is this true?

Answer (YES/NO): NO